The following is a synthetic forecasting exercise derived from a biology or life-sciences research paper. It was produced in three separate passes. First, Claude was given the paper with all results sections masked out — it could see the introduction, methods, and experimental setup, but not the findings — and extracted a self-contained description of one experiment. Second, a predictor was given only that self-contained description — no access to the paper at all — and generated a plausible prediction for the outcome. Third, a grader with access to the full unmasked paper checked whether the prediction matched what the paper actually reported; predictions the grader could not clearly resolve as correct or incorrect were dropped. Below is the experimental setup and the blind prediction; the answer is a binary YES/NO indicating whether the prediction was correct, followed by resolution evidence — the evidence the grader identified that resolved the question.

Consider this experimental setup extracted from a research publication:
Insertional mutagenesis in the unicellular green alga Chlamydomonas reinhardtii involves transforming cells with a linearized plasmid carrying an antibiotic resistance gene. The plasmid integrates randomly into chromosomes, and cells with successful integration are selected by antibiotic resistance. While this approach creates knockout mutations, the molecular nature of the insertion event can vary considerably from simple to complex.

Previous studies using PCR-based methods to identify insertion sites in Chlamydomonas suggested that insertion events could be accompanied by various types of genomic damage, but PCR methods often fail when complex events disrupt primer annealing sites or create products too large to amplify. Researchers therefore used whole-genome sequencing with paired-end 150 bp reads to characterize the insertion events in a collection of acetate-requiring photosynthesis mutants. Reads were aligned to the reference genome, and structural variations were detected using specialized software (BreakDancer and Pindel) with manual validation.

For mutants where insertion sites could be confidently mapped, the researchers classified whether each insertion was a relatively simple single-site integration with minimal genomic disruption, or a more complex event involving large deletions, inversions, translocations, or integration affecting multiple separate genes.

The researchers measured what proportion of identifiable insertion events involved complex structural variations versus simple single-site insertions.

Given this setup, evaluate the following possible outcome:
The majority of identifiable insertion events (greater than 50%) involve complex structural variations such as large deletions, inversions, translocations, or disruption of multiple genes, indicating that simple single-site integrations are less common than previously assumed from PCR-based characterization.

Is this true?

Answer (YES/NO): NO